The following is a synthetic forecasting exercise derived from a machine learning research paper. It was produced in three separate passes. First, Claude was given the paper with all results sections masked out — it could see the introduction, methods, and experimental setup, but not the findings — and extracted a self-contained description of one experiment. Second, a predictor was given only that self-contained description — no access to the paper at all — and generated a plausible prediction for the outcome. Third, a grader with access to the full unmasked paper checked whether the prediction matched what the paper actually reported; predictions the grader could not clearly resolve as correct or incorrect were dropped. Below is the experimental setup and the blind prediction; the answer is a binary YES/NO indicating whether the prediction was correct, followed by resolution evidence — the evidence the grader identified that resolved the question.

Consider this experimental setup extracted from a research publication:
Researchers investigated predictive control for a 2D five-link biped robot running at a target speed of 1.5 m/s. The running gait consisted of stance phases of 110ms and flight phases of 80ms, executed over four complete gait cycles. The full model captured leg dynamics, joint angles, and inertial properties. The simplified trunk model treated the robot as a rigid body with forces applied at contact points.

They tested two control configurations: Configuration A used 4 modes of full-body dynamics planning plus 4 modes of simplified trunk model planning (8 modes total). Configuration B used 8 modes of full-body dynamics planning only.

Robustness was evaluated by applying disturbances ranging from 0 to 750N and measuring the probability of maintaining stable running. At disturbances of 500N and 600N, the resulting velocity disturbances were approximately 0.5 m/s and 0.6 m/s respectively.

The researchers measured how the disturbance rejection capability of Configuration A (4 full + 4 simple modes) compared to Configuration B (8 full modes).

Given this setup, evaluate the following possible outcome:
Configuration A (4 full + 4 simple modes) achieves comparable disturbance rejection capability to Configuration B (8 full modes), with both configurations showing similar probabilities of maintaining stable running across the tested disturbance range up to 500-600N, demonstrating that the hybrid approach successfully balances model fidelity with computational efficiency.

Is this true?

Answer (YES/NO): YES